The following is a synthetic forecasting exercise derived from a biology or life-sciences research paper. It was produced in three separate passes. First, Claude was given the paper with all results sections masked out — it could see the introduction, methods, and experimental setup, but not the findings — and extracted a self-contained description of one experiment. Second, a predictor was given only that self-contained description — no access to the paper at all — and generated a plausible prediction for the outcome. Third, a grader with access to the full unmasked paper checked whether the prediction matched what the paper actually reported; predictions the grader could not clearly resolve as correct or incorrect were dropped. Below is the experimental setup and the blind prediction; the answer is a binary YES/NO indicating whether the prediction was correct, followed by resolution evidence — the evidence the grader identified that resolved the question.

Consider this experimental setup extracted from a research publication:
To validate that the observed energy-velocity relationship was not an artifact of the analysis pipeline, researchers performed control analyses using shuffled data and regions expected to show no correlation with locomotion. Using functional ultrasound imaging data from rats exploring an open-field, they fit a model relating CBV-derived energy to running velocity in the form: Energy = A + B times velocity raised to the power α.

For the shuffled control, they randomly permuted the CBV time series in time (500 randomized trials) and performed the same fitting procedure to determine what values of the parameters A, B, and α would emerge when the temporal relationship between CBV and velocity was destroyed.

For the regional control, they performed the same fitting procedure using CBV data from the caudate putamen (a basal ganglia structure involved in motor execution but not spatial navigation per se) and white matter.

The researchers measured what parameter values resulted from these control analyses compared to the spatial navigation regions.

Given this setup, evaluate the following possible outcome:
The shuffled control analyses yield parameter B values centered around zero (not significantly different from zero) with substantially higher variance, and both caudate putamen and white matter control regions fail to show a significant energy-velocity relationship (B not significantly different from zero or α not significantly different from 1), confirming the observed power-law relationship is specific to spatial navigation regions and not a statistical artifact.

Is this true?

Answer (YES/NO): NO